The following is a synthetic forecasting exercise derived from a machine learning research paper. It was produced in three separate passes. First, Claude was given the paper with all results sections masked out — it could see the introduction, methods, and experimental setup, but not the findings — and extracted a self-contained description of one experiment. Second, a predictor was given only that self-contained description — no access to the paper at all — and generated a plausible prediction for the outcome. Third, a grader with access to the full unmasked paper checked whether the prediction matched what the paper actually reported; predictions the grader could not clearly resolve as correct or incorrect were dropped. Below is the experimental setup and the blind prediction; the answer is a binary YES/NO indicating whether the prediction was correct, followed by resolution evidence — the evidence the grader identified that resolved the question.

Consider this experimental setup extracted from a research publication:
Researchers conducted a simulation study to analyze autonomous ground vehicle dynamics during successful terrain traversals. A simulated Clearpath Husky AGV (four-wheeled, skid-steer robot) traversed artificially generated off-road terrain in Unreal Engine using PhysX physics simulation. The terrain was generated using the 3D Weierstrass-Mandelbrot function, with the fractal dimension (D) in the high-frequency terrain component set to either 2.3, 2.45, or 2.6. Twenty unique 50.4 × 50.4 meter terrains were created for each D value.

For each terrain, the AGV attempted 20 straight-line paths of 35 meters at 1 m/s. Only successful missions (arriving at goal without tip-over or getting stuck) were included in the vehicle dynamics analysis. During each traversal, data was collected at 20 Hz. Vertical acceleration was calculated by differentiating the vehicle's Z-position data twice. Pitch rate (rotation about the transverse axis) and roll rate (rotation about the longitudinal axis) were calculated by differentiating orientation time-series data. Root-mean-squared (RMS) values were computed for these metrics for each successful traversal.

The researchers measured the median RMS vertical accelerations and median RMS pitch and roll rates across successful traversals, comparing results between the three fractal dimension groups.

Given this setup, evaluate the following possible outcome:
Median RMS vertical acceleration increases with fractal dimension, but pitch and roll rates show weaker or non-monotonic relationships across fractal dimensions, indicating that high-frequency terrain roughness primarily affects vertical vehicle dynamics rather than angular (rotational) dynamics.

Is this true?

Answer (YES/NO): NO